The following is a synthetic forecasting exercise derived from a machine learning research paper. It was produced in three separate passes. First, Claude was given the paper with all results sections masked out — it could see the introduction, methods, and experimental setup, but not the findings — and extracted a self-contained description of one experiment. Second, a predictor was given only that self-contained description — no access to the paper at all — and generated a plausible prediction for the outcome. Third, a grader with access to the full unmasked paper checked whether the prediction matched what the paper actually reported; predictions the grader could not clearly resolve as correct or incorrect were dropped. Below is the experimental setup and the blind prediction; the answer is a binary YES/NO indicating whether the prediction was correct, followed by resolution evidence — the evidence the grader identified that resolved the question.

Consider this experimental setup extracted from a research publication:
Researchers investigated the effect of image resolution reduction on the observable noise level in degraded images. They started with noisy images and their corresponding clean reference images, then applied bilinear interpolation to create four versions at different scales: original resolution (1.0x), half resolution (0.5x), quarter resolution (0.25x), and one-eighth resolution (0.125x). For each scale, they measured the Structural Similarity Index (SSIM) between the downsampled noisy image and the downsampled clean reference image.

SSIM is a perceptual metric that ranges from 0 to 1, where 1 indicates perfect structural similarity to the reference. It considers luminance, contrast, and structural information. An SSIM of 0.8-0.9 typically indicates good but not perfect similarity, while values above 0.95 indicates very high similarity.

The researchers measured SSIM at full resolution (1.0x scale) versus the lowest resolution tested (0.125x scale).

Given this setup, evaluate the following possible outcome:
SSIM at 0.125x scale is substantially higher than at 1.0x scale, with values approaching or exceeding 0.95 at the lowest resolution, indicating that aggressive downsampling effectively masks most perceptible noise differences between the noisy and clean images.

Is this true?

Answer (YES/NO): YES